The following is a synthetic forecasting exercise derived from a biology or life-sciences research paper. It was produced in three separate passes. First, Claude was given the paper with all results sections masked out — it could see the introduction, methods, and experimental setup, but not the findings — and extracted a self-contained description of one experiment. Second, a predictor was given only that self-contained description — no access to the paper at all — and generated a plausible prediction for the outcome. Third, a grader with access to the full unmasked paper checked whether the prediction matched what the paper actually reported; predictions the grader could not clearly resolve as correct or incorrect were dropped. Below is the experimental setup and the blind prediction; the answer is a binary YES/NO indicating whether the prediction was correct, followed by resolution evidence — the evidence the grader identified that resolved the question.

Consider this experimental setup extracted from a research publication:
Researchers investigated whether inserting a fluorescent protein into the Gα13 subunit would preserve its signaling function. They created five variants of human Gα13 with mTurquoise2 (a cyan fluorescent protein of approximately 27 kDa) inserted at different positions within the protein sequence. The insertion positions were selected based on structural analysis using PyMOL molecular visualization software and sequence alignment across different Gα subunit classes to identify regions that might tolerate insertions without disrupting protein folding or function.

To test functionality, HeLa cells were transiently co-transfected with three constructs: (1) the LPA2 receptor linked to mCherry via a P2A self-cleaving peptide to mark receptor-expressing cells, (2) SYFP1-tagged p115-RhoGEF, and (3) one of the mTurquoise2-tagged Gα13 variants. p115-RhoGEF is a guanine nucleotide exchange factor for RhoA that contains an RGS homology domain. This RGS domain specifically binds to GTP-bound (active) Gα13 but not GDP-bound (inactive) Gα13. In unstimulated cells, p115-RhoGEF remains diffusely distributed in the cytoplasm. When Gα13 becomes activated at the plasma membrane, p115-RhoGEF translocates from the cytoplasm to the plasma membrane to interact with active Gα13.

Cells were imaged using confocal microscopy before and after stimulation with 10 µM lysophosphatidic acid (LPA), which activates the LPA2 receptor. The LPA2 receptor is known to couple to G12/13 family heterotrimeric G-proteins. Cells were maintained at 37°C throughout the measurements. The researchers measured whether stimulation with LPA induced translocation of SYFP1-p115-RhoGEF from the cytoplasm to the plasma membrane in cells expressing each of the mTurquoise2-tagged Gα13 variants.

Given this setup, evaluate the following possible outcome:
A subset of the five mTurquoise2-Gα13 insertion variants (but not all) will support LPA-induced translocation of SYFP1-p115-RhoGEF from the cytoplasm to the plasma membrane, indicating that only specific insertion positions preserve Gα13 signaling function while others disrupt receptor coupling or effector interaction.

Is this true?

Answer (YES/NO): YES